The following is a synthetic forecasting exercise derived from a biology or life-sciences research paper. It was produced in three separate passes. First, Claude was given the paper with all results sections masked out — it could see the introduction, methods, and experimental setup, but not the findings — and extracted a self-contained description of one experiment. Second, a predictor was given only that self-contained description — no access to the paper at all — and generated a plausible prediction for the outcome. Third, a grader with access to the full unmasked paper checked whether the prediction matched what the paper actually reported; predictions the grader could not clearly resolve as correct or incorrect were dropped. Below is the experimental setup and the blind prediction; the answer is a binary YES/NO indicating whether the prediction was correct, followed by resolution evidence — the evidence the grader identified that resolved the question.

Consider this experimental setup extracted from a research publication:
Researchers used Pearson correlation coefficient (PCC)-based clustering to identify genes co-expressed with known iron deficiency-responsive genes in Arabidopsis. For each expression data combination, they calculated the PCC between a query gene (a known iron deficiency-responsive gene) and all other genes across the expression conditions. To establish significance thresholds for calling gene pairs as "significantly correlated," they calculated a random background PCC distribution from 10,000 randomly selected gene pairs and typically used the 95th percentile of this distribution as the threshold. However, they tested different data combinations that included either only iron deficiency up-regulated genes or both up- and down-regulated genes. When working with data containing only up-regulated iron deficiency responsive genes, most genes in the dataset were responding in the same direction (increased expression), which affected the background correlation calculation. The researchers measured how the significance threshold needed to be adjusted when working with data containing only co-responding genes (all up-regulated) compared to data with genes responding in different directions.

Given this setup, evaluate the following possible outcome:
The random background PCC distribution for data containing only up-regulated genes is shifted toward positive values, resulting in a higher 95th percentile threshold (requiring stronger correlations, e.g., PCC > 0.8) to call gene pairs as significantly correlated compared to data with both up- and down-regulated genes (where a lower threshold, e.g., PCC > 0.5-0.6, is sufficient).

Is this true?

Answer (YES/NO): YES